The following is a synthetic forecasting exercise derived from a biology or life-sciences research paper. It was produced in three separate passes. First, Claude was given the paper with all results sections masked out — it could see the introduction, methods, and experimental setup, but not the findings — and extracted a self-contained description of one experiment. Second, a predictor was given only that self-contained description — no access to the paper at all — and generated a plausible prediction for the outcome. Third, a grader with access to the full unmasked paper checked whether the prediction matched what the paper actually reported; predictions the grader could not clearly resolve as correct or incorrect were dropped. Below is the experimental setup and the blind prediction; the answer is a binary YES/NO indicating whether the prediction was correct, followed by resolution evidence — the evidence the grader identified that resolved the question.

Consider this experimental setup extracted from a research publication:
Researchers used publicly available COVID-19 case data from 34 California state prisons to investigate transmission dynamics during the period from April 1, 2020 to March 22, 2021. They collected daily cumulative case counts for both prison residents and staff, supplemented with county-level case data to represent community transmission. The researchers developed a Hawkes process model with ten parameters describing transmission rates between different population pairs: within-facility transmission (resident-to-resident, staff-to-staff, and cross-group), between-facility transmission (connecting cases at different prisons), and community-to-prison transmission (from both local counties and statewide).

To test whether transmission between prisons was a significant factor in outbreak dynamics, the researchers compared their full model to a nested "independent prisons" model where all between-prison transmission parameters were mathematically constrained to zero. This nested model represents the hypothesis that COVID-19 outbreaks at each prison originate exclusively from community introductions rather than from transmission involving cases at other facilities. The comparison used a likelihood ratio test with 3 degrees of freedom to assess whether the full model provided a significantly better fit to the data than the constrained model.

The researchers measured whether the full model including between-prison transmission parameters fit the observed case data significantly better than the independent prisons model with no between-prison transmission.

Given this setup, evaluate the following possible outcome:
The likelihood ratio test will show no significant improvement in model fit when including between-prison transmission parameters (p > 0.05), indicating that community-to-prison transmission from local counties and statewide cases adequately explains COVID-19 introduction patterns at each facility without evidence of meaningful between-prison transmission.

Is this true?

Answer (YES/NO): NO